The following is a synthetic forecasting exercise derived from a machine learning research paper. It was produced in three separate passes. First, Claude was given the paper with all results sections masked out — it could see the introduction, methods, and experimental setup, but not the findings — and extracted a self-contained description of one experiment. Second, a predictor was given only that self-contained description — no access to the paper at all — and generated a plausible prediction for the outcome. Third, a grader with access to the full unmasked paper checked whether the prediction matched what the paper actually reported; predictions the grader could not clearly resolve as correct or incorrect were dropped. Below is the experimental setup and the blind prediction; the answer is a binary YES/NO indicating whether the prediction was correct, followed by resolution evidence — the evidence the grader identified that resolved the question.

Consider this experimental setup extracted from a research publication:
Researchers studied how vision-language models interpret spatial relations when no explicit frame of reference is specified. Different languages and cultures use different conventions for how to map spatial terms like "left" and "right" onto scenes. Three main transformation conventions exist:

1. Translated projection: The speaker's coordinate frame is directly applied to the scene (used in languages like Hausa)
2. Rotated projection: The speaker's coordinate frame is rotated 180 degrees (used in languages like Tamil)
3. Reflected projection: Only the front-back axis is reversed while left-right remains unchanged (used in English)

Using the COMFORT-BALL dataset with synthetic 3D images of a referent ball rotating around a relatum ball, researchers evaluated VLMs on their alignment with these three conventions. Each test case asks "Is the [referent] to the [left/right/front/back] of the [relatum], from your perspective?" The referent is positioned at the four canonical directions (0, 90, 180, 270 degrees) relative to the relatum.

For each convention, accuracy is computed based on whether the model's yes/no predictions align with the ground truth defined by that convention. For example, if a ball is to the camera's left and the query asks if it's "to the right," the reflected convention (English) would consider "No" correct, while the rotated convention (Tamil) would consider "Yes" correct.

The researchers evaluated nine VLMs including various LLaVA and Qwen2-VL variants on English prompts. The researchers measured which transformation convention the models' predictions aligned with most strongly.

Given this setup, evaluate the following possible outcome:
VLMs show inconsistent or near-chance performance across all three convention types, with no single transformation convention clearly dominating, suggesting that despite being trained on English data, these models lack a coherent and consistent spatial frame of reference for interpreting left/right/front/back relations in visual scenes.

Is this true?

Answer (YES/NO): NO